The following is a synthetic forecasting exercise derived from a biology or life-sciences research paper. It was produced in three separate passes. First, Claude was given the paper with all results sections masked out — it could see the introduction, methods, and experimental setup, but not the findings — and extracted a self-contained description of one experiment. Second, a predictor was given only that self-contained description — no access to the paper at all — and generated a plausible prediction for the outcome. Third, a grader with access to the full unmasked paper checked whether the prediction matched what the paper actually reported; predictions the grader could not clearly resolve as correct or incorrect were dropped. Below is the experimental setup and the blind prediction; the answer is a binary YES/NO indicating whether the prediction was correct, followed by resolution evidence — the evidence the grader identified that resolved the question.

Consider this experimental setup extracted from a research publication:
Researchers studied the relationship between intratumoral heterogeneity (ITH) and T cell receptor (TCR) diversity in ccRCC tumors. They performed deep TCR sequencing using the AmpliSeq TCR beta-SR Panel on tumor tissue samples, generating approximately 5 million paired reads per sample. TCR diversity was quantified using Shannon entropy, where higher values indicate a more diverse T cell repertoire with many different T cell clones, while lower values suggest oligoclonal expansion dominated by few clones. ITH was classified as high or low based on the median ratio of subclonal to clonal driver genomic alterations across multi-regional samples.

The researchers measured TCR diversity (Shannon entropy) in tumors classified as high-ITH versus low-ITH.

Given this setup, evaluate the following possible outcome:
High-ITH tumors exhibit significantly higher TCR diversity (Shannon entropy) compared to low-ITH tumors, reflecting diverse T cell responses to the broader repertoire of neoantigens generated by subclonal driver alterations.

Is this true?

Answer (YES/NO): NO